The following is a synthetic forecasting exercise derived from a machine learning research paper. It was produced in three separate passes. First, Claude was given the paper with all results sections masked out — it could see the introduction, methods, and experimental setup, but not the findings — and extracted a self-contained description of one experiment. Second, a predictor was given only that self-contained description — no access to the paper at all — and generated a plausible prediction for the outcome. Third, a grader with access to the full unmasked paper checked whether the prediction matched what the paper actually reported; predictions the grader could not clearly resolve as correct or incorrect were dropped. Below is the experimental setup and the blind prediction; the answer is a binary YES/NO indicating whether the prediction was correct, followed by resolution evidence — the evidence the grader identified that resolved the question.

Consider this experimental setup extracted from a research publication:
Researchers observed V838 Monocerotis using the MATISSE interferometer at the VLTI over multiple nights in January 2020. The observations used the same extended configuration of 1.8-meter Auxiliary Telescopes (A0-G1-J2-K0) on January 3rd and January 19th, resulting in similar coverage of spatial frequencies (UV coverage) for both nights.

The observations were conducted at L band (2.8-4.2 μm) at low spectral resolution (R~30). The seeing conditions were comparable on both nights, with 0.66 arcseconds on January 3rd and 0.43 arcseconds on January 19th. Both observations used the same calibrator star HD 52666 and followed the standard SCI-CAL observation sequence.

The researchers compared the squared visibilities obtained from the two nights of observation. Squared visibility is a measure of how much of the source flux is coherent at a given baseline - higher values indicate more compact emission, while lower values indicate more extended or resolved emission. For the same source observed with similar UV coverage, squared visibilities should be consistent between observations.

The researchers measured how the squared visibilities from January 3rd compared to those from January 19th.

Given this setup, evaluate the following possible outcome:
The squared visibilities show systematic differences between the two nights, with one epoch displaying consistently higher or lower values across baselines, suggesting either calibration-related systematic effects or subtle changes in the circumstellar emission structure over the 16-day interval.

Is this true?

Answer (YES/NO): YES